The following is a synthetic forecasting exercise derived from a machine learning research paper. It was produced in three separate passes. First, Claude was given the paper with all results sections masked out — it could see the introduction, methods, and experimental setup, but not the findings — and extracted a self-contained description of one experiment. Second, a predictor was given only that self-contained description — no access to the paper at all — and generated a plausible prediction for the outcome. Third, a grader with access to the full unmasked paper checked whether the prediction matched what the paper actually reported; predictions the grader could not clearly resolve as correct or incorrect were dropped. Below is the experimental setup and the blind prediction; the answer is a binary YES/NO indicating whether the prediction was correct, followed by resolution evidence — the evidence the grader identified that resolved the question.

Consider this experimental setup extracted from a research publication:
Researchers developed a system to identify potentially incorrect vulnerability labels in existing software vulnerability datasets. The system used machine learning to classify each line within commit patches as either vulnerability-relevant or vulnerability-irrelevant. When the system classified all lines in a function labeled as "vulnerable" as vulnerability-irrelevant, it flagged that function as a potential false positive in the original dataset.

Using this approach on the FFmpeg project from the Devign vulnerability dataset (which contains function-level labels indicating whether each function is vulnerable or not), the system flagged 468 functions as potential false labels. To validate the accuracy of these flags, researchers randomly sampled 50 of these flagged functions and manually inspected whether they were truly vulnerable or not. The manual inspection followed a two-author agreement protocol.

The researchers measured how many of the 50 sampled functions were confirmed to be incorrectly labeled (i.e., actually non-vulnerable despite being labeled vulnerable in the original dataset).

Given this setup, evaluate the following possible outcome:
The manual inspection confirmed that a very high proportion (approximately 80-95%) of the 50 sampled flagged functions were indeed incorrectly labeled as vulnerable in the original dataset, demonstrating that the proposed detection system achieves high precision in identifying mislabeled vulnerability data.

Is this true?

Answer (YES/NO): NO